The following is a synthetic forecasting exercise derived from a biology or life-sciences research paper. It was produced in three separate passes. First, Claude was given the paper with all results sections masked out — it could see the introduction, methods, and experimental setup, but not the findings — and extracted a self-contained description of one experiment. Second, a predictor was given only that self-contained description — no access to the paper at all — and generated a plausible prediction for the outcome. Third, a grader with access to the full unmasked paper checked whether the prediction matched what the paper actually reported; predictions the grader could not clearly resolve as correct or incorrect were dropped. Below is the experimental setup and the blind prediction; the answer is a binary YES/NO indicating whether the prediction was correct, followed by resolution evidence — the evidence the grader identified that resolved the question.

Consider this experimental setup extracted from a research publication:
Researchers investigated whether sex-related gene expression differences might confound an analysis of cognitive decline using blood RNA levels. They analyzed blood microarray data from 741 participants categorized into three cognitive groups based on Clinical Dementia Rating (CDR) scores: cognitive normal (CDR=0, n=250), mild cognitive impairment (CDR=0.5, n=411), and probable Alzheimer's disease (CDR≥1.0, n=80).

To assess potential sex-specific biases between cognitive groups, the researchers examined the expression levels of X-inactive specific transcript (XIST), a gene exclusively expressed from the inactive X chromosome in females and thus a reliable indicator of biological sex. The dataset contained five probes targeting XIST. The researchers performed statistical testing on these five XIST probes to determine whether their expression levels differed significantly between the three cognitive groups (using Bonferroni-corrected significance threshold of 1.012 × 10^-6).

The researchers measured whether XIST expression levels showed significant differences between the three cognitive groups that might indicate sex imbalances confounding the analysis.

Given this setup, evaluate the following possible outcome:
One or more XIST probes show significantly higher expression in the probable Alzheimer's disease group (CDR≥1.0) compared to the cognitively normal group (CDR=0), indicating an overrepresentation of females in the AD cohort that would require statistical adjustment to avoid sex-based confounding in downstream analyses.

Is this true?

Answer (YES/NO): NO